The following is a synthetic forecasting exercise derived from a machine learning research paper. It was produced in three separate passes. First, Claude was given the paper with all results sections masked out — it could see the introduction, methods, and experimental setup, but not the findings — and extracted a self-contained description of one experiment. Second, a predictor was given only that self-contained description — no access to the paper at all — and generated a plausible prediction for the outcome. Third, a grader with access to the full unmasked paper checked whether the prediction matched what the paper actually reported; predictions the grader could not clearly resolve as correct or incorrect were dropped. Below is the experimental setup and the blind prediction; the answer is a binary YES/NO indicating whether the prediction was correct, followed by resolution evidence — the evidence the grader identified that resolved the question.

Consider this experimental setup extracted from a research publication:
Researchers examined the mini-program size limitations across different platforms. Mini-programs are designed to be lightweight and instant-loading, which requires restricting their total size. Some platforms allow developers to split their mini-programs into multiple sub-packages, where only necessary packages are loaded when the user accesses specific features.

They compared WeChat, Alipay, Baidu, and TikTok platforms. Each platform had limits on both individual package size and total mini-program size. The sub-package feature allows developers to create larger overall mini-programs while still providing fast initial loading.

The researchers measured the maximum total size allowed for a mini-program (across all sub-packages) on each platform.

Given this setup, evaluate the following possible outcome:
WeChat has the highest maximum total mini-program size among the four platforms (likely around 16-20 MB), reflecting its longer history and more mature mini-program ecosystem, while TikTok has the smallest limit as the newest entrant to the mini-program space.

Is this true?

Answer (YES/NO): YES